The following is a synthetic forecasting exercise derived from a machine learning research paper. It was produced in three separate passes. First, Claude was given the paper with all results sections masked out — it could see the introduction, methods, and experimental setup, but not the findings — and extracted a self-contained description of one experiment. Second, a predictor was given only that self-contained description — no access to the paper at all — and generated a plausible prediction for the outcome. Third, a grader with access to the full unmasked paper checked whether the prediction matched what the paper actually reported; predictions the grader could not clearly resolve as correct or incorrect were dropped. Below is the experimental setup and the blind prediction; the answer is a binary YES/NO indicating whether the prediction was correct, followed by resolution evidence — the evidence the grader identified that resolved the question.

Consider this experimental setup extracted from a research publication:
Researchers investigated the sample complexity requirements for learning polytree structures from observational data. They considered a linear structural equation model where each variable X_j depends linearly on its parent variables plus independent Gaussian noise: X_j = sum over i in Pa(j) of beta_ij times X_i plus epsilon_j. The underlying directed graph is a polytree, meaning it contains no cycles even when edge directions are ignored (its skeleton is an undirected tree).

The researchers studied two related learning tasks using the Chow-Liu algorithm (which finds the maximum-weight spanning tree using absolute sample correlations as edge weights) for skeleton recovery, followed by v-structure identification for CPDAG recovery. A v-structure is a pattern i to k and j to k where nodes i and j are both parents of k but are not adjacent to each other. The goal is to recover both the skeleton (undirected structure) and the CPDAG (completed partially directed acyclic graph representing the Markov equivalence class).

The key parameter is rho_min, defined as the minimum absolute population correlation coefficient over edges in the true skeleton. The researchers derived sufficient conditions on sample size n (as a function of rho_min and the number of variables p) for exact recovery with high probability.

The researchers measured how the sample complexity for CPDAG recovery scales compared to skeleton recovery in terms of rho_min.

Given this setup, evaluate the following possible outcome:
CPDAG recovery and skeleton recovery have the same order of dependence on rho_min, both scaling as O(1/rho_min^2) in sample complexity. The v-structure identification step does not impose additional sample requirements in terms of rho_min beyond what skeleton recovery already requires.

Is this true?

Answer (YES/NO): NO